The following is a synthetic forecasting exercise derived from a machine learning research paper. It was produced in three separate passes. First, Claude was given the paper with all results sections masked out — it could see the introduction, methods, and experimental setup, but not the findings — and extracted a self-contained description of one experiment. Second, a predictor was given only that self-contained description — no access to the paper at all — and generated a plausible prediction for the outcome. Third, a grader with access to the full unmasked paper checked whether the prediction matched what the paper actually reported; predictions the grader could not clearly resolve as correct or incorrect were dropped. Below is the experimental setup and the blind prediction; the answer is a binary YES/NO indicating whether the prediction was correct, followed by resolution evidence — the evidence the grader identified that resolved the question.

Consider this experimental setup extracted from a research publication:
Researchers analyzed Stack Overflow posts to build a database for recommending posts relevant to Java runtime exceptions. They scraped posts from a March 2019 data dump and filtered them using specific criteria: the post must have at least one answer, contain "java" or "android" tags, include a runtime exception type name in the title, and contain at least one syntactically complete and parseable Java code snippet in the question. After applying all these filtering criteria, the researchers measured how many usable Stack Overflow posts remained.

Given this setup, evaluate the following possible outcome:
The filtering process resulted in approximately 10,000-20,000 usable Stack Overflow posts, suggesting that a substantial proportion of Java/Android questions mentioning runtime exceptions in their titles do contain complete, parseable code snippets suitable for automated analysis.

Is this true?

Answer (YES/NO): YES